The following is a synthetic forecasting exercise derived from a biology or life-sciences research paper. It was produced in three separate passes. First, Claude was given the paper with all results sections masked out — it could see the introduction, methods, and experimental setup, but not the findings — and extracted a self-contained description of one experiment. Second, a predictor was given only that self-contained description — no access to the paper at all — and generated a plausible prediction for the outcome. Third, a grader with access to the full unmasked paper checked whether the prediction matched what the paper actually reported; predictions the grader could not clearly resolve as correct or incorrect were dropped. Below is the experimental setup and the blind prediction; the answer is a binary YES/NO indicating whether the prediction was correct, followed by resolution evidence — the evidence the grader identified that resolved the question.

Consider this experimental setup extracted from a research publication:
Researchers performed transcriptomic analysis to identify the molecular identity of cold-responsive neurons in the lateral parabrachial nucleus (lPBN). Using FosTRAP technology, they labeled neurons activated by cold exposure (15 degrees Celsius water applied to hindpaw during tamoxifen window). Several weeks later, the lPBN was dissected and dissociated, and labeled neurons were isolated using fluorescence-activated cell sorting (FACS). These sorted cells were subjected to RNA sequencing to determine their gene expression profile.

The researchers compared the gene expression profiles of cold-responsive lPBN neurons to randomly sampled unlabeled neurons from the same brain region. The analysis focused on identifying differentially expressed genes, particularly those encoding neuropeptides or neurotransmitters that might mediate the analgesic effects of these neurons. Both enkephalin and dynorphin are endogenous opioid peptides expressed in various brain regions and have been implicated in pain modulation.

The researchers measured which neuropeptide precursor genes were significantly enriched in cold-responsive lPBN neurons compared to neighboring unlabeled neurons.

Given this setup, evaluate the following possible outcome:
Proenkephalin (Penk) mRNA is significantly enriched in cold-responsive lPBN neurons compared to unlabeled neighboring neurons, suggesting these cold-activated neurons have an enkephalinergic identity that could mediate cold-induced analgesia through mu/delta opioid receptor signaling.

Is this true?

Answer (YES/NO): YES